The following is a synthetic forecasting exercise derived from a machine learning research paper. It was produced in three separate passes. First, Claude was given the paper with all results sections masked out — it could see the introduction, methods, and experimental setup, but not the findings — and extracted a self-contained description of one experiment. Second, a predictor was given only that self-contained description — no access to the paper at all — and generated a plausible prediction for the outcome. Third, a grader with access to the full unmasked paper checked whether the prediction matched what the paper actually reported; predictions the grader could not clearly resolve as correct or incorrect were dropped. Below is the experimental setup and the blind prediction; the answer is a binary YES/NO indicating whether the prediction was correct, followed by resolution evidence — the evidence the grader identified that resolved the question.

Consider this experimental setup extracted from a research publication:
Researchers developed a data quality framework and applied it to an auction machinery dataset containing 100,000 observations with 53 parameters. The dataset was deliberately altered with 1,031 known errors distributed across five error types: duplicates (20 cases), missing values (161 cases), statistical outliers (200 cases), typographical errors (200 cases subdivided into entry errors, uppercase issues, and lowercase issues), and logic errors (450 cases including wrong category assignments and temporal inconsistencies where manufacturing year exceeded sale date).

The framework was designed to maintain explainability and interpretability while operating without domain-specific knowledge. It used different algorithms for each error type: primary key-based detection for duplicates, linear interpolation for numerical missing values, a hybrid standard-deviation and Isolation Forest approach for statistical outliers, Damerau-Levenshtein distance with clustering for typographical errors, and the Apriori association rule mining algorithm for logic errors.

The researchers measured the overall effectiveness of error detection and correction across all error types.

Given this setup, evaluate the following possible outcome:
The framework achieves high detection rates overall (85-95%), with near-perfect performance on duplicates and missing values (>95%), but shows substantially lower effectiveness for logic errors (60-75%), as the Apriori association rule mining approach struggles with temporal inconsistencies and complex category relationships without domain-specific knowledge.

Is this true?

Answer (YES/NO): NO